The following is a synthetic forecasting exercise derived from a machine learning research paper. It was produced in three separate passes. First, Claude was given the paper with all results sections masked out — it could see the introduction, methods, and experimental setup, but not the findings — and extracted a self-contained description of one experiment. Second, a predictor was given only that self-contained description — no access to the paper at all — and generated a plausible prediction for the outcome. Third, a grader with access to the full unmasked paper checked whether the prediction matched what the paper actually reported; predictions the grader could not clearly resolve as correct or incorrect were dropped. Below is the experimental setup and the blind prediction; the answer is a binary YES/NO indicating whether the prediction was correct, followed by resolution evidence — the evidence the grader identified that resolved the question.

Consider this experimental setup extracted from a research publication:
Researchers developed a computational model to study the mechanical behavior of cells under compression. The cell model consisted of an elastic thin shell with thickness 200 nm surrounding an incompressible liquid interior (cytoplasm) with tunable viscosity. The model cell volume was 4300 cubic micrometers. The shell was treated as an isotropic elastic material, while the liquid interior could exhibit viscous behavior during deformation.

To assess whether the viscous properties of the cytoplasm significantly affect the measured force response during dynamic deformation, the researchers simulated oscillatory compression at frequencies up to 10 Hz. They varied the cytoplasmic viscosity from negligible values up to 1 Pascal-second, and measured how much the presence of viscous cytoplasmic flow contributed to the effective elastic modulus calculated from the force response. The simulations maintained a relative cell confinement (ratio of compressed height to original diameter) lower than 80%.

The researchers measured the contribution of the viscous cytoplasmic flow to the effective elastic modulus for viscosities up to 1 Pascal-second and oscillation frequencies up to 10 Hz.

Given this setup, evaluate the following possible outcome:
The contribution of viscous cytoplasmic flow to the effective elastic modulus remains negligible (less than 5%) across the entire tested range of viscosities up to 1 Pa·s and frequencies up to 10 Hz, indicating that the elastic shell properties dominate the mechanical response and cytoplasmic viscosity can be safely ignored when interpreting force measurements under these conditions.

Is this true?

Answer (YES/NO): YES